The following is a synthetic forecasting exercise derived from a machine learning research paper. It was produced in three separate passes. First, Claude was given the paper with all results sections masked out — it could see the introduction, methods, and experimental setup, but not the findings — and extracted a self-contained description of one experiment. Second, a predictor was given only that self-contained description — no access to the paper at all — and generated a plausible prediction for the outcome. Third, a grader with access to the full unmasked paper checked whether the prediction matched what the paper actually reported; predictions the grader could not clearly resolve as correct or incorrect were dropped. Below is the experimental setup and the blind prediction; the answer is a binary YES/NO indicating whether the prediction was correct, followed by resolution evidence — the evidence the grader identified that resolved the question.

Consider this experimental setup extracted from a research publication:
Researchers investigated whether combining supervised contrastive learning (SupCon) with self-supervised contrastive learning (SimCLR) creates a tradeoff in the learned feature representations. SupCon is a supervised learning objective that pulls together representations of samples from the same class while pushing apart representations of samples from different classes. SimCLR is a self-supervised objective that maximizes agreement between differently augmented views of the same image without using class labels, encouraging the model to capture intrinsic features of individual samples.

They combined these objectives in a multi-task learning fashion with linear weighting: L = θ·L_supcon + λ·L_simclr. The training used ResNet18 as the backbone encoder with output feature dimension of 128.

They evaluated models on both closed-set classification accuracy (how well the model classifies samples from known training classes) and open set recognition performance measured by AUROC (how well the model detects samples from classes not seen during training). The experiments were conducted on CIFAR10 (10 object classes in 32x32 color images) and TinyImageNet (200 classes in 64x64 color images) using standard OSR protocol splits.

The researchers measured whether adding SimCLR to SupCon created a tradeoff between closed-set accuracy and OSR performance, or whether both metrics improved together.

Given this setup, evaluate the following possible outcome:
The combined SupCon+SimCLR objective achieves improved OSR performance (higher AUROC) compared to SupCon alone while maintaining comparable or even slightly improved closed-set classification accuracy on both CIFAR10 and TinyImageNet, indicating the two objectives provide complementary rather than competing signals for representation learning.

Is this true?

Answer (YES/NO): NO